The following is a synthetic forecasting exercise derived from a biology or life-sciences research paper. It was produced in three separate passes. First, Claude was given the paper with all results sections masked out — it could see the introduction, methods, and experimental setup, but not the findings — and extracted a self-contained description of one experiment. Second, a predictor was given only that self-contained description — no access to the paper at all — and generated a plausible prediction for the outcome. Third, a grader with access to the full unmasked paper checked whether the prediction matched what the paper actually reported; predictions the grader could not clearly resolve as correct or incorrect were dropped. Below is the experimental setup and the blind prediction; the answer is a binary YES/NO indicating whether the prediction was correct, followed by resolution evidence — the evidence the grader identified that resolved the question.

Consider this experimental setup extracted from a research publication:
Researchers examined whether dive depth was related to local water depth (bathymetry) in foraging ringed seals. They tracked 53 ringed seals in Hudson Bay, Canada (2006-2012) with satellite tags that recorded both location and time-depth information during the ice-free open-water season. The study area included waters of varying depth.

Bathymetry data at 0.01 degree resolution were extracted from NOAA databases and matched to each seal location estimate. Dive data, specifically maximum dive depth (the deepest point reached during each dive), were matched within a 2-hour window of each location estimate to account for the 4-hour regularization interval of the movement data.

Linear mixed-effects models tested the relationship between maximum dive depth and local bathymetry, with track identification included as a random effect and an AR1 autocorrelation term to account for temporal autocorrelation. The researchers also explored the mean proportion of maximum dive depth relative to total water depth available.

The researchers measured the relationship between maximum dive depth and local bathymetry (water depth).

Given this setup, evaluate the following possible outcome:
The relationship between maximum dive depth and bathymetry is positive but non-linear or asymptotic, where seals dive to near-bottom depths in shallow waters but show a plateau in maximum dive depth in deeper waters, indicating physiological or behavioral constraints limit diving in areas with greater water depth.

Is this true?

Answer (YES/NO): NO